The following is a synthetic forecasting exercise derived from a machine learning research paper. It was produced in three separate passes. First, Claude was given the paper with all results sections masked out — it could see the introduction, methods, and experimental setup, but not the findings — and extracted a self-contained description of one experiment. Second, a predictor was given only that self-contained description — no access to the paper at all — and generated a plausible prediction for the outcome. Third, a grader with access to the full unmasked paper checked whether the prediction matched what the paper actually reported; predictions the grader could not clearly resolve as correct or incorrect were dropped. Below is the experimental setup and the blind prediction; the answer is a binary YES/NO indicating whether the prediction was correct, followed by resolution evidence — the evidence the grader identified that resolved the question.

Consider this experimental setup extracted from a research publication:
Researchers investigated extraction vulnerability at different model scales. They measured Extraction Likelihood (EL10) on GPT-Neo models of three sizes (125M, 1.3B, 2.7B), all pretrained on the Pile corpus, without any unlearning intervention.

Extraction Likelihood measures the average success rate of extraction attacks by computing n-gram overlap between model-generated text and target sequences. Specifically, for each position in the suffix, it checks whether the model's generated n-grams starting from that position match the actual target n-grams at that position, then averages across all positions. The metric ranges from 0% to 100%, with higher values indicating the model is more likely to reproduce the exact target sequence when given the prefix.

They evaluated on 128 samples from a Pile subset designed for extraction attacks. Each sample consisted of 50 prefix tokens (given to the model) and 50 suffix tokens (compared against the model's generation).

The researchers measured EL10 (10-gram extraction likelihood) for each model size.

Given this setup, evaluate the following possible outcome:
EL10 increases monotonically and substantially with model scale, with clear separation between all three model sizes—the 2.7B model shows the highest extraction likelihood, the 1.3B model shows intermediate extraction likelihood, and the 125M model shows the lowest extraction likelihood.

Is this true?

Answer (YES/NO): NO